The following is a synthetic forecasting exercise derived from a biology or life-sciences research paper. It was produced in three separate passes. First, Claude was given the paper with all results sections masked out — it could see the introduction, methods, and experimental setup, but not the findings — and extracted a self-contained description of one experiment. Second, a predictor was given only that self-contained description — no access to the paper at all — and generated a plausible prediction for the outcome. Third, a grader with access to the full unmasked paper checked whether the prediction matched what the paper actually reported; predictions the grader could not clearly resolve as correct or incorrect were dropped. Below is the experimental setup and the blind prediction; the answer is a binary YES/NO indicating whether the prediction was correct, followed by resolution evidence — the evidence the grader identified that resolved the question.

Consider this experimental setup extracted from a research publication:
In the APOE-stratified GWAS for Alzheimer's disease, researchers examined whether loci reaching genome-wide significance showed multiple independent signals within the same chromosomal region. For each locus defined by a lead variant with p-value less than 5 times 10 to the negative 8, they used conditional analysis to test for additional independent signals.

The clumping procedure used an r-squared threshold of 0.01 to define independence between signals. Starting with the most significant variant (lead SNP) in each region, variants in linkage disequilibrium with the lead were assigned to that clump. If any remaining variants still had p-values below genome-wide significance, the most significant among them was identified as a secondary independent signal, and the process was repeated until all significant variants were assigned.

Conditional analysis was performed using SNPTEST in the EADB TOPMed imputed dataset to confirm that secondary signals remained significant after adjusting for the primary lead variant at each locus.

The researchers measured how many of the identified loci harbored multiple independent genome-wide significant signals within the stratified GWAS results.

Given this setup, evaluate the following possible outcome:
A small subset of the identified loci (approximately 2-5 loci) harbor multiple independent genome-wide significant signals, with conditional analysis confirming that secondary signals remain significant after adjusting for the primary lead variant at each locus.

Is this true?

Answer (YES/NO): YES